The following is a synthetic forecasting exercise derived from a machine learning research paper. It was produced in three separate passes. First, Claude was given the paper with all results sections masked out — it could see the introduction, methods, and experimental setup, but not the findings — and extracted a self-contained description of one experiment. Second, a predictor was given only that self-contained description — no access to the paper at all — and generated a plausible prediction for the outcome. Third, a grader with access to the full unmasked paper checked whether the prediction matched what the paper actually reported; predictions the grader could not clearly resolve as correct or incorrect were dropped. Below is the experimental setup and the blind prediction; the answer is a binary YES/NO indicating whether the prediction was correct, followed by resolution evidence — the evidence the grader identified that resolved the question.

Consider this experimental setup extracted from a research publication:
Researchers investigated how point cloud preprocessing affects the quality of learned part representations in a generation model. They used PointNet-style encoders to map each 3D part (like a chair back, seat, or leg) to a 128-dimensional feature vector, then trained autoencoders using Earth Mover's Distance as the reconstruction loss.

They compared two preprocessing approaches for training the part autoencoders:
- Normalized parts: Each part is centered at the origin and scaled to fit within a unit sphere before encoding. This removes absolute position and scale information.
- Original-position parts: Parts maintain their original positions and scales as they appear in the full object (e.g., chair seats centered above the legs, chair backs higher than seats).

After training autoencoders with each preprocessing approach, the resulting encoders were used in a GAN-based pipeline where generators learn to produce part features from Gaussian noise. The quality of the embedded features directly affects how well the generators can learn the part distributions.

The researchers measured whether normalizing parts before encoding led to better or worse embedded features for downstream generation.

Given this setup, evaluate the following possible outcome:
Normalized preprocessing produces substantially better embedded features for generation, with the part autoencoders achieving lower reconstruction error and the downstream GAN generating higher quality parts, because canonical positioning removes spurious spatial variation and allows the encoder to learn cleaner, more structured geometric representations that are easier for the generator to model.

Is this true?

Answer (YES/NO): YES